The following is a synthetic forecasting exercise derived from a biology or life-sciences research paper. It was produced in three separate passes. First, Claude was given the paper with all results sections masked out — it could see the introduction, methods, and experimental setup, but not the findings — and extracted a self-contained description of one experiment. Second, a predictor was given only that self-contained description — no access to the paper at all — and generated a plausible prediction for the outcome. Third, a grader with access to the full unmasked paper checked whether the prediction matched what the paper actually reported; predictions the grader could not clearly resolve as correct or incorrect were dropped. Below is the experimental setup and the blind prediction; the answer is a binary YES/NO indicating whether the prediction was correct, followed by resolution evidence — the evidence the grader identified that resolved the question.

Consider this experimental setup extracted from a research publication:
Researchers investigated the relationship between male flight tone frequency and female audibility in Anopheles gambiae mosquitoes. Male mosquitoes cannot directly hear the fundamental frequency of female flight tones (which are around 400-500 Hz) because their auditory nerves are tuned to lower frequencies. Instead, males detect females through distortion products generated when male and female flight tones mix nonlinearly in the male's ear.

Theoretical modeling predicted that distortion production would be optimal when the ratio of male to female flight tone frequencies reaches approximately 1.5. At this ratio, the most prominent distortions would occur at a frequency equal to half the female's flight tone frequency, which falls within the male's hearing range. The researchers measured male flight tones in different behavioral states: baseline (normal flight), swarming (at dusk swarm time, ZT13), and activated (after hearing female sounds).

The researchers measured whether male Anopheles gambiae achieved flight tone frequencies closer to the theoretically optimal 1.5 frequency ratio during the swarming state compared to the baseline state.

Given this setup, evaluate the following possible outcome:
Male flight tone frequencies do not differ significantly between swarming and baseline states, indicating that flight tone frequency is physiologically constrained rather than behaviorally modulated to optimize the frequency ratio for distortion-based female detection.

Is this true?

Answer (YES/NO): NO